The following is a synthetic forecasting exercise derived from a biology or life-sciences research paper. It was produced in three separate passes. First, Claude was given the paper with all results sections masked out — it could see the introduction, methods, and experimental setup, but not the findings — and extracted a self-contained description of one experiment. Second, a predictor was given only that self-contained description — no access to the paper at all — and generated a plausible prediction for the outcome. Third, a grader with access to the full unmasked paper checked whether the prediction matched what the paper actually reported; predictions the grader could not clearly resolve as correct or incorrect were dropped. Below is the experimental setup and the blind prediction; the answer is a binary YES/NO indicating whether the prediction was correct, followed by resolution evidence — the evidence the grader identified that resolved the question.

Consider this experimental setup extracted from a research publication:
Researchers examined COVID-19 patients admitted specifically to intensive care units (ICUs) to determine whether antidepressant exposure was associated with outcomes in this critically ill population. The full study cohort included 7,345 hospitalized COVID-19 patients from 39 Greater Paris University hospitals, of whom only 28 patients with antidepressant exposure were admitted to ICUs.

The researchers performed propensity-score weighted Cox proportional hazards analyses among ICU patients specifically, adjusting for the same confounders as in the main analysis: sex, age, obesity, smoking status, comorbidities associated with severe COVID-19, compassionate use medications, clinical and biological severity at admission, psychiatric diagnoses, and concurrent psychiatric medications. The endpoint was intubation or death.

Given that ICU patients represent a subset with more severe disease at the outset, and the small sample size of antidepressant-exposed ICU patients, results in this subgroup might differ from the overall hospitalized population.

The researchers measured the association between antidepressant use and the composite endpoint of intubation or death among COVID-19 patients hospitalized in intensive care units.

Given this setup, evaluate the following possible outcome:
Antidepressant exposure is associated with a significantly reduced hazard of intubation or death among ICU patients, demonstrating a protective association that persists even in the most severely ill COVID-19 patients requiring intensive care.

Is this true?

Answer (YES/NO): YES